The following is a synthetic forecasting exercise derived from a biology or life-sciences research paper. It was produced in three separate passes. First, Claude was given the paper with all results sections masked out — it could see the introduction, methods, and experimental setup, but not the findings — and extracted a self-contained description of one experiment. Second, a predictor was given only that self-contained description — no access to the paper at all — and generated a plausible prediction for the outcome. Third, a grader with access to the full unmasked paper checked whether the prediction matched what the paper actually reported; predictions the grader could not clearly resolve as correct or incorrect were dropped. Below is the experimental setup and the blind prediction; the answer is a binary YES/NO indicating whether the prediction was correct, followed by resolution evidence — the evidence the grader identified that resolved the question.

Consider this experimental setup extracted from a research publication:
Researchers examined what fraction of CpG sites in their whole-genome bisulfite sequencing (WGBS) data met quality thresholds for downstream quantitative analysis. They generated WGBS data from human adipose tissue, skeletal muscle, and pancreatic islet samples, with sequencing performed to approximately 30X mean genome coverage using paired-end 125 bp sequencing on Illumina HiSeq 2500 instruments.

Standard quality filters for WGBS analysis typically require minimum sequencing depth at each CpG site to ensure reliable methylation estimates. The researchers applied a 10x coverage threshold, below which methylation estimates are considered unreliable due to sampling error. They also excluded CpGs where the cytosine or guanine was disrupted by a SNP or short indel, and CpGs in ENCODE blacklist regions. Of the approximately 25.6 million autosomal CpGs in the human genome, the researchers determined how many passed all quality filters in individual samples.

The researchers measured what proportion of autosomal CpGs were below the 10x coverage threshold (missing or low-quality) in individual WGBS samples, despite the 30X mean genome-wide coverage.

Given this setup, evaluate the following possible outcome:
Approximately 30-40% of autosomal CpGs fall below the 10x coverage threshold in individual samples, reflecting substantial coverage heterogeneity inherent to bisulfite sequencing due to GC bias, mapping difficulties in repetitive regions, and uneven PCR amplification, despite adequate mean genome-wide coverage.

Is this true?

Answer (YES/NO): NO